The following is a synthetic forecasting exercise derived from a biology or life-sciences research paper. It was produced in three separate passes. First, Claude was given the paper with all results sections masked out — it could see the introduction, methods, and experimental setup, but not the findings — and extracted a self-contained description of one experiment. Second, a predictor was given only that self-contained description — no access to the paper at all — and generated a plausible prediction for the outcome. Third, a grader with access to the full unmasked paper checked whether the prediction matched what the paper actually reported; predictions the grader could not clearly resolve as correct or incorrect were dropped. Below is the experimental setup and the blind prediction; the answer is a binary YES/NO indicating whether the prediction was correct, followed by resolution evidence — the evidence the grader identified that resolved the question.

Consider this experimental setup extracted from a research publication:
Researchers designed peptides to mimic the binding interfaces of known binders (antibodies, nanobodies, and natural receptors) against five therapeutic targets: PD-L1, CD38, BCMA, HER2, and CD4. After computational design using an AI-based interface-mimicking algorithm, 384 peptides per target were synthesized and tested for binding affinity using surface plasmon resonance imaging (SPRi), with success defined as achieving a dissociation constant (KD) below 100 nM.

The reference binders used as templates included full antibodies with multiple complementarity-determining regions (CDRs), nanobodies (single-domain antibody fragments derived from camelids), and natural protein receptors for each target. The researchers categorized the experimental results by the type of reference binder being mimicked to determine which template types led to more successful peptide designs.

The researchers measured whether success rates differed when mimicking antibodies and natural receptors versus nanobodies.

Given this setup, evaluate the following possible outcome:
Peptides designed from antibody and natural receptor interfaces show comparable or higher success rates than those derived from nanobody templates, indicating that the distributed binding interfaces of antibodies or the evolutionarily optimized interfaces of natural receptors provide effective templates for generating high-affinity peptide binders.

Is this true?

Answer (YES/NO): YES